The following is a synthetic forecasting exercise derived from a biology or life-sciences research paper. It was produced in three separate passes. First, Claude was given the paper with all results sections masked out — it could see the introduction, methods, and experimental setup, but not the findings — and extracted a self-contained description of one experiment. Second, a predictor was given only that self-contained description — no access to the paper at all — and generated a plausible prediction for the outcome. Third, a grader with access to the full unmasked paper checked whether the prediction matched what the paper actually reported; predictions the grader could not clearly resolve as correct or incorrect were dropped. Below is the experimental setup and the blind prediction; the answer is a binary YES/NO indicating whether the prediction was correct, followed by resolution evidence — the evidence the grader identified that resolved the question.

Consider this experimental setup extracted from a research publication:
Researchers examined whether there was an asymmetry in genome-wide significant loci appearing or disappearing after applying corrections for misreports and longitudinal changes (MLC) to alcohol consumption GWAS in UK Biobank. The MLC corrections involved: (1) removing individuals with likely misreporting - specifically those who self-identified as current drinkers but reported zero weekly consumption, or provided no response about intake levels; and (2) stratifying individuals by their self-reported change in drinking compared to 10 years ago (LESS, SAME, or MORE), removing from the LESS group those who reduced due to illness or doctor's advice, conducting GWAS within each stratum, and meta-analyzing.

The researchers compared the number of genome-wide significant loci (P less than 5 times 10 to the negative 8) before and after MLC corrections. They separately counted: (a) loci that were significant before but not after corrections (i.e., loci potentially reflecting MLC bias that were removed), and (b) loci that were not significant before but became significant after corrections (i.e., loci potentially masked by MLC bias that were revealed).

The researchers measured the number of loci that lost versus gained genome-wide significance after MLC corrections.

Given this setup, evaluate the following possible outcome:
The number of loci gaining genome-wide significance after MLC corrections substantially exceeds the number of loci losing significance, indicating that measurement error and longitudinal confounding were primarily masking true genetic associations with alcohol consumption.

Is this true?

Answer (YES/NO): NO